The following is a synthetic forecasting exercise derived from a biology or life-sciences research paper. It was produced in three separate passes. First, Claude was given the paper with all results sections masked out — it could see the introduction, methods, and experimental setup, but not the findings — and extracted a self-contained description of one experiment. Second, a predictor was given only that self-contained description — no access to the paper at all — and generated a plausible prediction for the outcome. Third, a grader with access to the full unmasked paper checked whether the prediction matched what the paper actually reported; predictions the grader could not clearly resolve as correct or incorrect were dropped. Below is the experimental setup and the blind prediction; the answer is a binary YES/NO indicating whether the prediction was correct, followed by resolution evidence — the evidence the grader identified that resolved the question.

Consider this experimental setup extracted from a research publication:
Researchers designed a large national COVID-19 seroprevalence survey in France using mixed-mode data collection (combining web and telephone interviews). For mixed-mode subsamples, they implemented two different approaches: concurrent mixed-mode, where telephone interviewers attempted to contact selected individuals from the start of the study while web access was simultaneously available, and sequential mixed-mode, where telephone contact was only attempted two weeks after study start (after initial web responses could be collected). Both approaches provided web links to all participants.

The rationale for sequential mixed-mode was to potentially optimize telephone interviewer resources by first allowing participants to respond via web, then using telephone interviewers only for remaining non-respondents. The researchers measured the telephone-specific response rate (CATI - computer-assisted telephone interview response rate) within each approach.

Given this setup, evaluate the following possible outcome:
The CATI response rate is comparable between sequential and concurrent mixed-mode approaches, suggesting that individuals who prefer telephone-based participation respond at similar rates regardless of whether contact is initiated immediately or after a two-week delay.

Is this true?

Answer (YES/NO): NO